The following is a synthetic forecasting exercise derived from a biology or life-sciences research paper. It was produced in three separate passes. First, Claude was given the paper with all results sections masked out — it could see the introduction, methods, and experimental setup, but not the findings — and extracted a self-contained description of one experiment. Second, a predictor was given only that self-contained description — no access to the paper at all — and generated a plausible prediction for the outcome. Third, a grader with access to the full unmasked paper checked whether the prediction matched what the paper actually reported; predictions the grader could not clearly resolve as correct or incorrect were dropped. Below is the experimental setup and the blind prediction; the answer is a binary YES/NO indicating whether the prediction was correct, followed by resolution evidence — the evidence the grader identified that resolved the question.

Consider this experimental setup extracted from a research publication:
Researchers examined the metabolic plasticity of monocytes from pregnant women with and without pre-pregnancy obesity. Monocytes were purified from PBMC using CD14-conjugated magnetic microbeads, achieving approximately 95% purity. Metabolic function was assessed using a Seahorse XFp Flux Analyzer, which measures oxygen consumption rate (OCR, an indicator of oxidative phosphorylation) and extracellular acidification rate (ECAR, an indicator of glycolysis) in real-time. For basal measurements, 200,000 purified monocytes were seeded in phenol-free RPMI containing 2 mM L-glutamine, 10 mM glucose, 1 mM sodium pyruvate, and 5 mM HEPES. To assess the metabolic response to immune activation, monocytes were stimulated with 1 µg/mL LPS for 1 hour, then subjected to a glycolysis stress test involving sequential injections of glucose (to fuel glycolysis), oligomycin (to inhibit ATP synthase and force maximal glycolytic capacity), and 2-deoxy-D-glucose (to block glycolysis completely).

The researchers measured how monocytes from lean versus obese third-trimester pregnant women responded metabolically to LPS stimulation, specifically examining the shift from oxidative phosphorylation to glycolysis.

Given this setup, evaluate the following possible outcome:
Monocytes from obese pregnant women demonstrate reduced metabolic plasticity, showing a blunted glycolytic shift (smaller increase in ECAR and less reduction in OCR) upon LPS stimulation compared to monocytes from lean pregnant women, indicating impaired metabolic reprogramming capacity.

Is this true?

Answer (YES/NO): YES